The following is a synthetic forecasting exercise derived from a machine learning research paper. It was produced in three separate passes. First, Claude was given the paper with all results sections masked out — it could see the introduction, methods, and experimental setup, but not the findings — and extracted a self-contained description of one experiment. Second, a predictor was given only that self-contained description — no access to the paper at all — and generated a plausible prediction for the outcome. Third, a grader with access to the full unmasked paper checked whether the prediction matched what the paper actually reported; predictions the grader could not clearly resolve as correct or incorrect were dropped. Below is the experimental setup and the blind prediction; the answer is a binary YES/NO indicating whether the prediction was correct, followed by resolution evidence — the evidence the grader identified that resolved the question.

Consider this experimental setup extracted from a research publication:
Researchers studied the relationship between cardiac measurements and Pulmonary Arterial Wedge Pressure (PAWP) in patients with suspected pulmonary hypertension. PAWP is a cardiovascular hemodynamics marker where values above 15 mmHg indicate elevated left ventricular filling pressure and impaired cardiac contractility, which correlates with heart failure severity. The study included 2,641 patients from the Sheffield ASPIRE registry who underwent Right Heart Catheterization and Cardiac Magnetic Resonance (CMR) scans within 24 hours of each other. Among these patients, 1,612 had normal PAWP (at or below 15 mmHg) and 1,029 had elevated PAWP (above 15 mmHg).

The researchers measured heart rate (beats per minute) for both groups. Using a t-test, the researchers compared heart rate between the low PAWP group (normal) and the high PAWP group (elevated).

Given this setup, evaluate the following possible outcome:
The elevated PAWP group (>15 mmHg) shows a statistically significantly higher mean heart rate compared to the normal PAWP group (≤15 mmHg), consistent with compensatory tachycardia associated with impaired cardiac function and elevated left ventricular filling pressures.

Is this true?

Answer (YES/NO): NO